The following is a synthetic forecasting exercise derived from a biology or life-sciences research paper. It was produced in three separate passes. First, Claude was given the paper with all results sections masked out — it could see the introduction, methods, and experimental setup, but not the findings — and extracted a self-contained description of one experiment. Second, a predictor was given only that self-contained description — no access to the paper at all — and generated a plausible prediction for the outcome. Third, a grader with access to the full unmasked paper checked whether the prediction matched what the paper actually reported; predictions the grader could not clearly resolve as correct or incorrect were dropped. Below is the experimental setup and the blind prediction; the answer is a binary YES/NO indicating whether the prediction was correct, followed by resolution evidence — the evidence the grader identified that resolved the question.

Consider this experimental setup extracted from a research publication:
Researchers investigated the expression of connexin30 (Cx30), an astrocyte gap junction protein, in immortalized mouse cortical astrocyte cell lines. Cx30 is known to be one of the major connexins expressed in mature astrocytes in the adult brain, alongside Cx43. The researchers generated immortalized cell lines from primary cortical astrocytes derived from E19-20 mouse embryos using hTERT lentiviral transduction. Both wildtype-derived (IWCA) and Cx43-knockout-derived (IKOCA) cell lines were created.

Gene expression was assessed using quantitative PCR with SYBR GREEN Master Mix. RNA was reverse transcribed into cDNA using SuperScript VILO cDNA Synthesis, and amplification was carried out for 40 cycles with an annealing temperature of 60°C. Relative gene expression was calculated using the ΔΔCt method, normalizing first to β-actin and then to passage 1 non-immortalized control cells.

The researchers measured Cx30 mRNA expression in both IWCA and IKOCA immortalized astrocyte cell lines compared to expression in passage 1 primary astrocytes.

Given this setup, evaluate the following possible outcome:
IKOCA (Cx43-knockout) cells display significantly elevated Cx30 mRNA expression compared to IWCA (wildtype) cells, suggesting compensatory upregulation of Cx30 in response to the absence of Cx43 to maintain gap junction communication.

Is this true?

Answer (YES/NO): NO